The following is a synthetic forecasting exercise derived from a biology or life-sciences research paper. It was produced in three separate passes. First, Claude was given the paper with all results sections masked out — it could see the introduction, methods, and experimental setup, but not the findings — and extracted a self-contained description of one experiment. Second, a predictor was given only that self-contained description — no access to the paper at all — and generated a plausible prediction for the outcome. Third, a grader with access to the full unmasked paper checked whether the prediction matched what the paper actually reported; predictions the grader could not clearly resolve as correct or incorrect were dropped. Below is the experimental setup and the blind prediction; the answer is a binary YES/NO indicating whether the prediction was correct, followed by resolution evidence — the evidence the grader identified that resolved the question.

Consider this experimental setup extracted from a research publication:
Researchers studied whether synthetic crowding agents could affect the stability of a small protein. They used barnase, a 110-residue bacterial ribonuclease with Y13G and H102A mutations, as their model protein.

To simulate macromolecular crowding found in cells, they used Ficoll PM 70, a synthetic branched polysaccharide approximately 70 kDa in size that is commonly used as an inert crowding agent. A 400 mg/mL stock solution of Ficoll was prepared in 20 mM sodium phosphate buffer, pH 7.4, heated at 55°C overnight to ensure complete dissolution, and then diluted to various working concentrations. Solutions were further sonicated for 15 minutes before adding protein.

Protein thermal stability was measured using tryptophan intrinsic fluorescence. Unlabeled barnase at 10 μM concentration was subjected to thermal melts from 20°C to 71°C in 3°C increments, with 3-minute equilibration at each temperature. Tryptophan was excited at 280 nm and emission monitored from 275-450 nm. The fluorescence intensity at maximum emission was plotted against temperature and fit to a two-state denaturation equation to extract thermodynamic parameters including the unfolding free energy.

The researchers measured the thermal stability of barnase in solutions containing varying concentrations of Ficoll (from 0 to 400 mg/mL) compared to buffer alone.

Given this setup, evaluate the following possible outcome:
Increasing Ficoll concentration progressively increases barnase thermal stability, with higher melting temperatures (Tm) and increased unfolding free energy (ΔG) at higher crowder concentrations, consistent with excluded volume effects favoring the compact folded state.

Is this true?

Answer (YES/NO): YES